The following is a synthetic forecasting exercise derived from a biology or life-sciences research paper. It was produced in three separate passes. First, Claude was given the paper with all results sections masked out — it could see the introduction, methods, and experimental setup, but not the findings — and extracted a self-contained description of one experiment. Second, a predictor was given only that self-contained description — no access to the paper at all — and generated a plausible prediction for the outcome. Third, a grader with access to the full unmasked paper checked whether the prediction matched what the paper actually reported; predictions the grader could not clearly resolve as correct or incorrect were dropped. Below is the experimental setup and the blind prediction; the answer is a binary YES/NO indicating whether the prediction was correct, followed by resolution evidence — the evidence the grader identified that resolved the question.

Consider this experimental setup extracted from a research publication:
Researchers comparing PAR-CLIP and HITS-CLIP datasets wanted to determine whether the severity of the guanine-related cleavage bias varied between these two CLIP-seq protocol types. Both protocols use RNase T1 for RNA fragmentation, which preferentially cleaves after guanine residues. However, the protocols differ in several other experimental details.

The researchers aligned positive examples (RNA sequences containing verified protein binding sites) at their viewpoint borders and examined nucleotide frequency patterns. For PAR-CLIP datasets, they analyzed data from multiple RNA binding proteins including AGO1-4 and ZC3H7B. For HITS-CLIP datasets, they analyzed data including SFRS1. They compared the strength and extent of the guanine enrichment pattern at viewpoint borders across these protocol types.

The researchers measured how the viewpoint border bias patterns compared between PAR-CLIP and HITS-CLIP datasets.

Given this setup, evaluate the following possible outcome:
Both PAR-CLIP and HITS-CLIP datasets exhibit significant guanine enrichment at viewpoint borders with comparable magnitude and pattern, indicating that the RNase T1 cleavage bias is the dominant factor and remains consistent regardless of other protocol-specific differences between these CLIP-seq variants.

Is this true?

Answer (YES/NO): NO